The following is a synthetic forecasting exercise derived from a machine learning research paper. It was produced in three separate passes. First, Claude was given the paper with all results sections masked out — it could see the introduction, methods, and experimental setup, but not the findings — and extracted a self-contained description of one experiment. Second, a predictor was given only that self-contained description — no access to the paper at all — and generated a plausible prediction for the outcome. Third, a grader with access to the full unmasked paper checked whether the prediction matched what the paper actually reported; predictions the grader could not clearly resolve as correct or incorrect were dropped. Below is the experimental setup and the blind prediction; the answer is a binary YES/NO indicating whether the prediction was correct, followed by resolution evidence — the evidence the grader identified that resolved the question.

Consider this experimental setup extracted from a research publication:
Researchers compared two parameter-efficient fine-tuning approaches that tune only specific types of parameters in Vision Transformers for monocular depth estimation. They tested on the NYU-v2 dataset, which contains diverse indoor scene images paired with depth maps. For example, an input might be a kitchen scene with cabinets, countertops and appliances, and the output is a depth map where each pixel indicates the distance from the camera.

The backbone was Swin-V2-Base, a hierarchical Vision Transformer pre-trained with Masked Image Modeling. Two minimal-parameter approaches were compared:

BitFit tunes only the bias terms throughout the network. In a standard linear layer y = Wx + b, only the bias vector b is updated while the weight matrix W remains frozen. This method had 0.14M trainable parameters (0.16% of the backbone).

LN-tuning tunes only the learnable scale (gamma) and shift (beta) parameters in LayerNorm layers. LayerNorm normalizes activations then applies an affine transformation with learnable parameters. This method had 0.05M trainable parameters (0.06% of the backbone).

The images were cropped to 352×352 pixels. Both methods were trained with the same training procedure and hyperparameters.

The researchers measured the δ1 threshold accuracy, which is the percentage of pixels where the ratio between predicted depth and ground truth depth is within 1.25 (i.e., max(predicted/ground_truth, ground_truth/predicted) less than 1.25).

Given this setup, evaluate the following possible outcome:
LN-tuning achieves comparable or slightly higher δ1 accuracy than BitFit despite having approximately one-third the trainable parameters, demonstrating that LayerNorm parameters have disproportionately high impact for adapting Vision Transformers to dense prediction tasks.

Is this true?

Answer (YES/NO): NO